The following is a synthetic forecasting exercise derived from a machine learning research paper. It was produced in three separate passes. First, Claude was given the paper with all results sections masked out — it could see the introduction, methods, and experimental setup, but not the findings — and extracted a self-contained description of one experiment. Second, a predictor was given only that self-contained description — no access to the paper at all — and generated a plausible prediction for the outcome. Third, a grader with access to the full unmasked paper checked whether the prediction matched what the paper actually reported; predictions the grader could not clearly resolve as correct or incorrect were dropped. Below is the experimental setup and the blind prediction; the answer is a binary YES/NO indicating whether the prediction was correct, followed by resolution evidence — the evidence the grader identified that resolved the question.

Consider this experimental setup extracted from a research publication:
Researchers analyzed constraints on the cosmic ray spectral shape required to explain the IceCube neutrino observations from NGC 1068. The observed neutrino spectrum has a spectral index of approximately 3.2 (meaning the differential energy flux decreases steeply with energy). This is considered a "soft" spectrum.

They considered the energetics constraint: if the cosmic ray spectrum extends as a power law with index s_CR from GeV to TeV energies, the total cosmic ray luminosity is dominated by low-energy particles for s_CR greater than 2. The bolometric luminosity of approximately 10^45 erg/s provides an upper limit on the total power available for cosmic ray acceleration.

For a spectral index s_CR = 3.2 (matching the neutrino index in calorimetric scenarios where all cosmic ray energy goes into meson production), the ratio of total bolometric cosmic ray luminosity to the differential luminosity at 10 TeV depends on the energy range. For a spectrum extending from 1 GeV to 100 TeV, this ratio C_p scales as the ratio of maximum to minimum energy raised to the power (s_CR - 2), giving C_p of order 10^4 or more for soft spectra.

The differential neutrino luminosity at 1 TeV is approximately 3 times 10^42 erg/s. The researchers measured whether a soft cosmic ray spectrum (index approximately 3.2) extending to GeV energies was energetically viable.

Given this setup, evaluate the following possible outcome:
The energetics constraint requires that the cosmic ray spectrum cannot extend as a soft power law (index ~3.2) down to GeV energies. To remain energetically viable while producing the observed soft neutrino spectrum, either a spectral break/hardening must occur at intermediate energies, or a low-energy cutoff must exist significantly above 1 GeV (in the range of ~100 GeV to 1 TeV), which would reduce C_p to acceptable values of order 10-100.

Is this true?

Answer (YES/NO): YES